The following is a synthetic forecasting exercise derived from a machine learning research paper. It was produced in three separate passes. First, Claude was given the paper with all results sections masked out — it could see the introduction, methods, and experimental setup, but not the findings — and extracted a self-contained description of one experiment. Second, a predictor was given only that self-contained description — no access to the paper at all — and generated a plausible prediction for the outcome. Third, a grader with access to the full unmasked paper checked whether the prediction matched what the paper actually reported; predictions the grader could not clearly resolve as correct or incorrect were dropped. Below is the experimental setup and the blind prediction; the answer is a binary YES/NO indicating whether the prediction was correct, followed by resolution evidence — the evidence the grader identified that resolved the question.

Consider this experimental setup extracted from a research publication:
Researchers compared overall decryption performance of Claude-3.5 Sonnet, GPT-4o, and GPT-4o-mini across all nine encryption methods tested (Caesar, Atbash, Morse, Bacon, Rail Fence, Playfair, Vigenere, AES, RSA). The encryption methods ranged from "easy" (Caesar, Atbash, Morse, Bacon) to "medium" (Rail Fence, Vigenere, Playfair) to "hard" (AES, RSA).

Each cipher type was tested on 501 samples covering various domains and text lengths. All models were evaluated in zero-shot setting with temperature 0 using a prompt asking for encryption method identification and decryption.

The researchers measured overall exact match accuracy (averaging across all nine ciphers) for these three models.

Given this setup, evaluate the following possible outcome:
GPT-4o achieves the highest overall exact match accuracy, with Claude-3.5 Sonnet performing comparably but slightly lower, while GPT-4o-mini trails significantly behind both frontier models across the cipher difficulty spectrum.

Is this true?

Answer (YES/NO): NO